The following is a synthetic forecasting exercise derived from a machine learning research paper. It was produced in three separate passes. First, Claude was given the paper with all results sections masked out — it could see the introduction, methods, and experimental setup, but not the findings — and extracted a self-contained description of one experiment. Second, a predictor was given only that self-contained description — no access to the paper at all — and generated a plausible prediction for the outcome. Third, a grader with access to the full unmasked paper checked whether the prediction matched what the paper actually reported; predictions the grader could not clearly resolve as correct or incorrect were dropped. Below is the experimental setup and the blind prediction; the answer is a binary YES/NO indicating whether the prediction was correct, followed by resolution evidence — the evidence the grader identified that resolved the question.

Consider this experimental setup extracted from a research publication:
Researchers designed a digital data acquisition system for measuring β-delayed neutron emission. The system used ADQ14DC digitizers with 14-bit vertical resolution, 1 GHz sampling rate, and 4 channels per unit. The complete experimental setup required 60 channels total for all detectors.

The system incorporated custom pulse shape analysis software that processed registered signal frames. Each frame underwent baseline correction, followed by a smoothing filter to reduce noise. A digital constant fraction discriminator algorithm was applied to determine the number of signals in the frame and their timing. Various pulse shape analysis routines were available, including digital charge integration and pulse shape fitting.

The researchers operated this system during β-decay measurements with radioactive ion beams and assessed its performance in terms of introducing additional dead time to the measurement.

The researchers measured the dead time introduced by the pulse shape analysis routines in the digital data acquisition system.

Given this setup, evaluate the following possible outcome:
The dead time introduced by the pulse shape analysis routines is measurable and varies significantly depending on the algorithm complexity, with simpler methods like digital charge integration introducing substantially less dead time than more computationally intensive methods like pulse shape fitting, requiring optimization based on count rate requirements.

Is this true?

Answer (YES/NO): NO